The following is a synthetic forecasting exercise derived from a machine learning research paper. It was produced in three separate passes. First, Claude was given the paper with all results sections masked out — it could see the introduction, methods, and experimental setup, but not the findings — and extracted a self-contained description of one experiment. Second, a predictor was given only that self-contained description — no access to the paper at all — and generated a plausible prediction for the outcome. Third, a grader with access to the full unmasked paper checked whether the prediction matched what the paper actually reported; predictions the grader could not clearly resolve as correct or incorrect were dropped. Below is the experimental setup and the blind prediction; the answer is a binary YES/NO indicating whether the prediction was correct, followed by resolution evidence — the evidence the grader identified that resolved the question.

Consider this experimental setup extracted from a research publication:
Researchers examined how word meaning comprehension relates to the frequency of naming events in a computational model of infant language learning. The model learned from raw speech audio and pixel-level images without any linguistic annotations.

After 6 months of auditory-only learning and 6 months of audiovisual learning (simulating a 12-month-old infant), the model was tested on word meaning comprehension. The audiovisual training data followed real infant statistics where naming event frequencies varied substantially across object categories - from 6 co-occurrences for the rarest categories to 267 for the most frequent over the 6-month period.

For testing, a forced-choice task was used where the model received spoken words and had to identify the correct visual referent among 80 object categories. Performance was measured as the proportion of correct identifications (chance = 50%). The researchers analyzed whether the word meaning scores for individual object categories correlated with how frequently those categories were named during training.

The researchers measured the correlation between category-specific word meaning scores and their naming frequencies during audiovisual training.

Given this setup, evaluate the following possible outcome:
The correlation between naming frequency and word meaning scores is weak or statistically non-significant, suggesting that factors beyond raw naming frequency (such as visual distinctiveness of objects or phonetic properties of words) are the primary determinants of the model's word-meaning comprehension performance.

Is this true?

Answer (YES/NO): NO